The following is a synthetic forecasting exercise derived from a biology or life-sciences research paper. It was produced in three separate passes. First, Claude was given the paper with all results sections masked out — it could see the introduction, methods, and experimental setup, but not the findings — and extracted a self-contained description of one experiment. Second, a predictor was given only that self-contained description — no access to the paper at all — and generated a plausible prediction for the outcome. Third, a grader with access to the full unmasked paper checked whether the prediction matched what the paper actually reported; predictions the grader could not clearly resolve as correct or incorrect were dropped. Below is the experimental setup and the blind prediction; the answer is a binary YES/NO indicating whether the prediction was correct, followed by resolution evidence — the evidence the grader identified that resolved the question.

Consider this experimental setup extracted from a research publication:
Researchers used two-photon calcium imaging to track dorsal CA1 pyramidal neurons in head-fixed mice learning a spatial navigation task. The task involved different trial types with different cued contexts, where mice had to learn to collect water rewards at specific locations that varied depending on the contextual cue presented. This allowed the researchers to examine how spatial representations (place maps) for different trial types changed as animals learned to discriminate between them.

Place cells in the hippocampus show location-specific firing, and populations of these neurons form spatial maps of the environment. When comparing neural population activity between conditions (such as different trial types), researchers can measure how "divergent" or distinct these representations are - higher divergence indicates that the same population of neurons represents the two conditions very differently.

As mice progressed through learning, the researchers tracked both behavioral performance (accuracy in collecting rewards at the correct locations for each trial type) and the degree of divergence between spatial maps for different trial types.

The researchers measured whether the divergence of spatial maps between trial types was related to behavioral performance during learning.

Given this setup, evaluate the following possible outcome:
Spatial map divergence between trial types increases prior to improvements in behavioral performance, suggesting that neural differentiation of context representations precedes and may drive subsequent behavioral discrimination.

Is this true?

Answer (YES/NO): NO